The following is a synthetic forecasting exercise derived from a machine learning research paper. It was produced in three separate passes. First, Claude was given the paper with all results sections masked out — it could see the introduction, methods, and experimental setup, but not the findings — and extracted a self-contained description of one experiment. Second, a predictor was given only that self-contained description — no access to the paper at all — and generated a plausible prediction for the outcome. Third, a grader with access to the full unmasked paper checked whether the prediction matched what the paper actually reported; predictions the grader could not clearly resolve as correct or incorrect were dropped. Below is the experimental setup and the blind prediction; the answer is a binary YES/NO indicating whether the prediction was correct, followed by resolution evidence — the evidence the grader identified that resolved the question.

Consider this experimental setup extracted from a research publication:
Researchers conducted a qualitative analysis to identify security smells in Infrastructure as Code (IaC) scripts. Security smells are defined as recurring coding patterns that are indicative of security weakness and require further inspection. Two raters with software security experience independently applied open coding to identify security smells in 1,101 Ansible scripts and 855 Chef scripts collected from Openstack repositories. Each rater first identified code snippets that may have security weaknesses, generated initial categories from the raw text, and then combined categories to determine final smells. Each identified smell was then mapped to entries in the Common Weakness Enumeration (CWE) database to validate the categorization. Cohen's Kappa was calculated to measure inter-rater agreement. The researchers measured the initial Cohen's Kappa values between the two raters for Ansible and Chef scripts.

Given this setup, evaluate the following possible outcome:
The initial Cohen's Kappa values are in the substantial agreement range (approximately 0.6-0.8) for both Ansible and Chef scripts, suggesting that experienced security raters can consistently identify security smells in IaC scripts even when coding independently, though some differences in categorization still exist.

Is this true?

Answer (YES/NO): NO